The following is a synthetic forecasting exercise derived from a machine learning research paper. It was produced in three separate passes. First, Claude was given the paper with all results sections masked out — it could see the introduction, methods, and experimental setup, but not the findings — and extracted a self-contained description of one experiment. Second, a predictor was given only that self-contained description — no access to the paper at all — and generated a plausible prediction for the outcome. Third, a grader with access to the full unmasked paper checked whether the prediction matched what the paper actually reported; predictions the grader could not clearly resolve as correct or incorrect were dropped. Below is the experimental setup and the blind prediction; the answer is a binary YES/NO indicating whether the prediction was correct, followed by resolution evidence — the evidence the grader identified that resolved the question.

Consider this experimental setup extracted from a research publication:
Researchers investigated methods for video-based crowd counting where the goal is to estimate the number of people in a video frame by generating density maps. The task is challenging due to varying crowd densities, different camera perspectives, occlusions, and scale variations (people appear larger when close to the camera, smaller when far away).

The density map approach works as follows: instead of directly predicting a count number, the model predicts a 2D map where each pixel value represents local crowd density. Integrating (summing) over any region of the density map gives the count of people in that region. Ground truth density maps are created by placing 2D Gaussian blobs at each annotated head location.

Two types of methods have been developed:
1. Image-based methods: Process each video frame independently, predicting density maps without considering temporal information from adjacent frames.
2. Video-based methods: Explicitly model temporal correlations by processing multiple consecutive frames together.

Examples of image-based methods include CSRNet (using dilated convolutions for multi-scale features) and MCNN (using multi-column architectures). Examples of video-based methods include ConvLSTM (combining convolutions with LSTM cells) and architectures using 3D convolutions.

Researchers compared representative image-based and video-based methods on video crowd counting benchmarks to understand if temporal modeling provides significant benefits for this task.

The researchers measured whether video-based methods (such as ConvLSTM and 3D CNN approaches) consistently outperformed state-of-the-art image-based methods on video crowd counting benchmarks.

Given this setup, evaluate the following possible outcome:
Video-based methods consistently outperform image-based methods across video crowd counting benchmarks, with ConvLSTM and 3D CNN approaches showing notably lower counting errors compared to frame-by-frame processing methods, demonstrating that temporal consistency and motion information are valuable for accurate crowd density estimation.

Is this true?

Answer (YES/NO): NO